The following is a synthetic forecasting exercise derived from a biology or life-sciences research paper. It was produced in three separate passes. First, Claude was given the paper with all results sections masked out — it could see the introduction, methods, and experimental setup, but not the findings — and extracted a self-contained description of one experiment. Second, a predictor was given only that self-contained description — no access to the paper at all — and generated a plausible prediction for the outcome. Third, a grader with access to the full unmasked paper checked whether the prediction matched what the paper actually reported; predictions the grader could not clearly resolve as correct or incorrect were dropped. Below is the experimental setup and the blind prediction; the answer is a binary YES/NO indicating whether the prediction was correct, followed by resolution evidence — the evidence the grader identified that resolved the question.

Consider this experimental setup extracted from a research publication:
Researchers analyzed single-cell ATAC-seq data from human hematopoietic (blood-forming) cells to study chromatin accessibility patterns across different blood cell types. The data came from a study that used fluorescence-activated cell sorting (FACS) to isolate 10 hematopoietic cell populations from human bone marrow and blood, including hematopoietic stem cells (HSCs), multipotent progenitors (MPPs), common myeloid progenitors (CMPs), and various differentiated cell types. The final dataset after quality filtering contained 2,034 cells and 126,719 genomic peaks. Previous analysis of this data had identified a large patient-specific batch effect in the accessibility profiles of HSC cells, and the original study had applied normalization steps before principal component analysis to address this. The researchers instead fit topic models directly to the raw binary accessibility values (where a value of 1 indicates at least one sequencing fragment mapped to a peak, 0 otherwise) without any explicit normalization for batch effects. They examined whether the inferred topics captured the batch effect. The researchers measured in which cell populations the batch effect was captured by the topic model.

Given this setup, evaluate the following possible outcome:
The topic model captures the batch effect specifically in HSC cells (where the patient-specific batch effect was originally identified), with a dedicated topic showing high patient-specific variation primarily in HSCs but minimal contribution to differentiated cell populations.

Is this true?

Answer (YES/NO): NO